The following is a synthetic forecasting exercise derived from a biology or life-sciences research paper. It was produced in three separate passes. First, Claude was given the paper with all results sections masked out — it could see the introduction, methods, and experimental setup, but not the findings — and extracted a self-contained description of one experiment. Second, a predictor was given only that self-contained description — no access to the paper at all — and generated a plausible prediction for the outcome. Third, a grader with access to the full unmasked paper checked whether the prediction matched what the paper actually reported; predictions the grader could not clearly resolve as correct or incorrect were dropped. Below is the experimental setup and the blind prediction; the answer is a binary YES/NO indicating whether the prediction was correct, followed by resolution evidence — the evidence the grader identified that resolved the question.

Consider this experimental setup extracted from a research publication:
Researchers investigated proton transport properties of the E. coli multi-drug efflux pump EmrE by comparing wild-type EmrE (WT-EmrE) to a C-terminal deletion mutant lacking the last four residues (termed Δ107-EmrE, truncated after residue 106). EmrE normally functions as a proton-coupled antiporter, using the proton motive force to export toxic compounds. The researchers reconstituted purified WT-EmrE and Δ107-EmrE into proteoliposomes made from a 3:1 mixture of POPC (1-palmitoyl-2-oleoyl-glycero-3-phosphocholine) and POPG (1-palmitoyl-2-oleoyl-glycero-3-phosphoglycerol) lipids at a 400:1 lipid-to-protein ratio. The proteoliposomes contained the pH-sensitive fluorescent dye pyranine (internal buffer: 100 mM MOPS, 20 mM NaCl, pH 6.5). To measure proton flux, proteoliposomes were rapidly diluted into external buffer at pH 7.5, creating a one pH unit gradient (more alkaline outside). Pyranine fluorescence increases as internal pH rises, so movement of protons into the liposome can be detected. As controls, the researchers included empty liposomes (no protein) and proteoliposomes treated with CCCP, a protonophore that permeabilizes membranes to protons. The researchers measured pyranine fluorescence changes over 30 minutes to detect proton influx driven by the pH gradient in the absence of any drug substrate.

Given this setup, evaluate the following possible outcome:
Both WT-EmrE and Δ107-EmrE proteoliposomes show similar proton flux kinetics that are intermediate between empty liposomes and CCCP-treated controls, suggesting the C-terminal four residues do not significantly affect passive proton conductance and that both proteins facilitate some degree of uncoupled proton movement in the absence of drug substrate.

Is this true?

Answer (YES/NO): NO